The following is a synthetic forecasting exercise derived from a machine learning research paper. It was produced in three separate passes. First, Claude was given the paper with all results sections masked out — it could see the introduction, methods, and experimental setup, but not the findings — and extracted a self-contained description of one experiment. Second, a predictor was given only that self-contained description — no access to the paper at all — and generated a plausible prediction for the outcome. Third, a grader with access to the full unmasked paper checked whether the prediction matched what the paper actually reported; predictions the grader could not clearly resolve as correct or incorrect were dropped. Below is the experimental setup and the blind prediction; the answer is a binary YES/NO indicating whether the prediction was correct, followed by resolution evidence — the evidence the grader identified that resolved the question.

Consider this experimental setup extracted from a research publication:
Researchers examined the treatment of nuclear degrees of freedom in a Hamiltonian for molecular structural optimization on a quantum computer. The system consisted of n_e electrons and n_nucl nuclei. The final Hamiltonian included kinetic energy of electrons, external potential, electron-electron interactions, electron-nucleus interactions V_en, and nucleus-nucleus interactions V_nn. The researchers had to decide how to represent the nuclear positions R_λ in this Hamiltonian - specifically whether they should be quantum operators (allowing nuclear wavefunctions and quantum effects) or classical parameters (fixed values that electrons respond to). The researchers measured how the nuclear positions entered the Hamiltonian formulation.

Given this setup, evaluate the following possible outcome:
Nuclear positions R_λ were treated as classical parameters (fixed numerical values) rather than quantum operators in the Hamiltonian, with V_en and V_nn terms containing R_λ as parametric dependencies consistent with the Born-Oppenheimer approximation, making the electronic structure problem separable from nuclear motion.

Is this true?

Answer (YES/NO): YES